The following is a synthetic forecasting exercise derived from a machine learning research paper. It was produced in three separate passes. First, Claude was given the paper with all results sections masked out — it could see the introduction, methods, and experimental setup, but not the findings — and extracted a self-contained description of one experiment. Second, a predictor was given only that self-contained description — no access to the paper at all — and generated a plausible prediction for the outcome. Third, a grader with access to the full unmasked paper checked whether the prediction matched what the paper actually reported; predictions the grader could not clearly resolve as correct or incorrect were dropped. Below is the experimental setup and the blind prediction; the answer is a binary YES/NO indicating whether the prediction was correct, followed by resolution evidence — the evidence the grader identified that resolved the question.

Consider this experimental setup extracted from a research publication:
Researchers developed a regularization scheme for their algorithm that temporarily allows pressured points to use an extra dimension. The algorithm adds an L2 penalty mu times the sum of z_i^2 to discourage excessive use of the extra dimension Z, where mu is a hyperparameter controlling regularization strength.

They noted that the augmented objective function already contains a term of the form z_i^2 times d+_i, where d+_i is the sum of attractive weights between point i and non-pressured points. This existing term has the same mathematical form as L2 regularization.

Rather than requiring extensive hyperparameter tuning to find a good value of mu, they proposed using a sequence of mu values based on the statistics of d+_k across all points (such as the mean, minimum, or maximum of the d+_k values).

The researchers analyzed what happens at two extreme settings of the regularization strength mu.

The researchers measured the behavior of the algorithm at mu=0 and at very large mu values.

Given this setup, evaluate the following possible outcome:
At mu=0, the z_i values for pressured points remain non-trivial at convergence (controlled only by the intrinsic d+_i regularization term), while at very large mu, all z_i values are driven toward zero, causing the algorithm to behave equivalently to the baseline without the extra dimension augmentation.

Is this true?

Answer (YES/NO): YES